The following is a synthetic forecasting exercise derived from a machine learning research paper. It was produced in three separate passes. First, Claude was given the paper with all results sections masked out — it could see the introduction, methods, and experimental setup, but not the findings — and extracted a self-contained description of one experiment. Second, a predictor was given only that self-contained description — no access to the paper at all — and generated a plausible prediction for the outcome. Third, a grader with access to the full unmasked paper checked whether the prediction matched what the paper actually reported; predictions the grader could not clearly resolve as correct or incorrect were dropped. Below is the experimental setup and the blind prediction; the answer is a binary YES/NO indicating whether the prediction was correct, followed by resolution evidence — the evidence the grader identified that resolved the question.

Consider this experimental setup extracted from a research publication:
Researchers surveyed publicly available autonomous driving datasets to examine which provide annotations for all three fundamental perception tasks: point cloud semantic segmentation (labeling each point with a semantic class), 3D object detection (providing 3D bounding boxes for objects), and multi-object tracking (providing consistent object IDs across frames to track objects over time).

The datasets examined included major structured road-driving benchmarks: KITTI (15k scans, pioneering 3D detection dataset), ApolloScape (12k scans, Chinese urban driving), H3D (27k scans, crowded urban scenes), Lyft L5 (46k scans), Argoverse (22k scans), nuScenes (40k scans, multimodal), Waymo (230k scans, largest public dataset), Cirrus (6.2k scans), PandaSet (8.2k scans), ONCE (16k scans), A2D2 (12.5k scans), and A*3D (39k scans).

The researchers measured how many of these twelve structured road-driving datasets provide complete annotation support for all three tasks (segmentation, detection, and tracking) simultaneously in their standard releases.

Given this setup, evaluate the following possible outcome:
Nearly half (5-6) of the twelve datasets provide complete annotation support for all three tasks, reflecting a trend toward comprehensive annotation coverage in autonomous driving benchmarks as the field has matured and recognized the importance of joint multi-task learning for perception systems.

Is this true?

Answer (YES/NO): NO